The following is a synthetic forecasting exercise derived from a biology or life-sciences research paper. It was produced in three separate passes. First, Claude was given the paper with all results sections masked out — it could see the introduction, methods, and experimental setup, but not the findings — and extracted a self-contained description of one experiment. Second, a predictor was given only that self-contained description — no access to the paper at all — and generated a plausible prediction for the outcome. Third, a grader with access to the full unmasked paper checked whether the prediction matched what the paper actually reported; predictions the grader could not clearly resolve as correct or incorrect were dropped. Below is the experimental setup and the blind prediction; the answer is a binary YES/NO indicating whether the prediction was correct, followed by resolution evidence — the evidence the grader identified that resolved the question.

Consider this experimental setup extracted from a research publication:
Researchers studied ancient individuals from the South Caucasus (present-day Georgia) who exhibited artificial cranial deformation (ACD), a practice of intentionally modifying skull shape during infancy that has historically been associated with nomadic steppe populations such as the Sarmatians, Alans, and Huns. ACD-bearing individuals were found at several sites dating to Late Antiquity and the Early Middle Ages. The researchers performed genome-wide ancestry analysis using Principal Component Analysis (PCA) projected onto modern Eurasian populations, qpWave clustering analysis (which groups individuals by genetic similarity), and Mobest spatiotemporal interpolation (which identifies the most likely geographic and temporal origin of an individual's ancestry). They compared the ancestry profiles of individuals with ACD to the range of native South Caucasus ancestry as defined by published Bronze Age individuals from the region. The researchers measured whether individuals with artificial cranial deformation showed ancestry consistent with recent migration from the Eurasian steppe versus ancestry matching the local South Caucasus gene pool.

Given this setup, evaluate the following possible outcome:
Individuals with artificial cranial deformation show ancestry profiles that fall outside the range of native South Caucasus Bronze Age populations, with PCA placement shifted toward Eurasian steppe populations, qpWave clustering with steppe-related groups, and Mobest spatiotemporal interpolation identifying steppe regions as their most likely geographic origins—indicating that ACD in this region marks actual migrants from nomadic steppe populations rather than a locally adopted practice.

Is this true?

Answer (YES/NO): NO